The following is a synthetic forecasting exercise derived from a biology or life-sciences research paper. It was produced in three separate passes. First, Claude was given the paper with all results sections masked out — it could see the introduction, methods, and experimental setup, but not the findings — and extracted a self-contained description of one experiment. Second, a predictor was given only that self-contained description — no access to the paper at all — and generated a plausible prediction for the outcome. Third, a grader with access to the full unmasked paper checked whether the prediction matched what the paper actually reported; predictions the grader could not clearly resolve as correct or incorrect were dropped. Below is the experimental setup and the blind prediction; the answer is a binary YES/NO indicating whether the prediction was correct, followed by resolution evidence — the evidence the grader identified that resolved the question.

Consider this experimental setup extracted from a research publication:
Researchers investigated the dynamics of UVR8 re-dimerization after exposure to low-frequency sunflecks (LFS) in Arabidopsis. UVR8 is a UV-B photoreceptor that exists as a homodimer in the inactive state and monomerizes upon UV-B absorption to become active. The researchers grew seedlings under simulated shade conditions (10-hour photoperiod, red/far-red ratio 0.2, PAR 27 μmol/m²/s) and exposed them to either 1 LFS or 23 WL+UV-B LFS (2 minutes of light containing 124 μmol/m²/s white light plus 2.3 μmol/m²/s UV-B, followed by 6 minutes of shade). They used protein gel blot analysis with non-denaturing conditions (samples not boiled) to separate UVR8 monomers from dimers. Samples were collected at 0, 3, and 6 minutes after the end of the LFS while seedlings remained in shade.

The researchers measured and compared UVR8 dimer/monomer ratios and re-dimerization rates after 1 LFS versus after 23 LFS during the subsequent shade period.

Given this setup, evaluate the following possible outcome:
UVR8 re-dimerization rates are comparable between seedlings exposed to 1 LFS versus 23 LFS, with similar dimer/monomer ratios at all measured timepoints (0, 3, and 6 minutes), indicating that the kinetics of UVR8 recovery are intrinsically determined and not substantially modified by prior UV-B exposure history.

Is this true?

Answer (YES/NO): NO